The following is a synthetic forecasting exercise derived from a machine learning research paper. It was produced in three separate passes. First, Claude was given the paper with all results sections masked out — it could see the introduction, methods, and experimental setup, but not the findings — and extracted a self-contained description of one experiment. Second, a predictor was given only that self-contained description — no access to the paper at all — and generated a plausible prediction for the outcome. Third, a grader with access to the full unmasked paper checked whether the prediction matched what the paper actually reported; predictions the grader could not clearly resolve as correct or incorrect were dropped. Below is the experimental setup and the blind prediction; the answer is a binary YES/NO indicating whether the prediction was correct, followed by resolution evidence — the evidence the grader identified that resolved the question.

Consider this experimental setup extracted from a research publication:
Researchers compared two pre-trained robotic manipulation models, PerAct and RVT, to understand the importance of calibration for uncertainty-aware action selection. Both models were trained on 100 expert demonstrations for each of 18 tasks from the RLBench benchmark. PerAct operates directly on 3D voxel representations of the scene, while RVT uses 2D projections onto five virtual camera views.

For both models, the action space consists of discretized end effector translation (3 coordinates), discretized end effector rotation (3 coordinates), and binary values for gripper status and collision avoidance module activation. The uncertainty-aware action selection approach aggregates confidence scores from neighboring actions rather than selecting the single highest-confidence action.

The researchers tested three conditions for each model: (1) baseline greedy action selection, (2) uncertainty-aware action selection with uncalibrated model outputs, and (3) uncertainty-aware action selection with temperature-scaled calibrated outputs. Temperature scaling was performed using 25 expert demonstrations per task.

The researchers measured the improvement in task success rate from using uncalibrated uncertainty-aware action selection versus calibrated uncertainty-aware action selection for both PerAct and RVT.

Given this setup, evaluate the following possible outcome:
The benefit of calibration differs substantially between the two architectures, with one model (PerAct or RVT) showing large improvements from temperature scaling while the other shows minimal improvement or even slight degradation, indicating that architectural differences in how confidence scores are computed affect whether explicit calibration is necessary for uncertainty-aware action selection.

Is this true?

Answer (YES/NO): NO